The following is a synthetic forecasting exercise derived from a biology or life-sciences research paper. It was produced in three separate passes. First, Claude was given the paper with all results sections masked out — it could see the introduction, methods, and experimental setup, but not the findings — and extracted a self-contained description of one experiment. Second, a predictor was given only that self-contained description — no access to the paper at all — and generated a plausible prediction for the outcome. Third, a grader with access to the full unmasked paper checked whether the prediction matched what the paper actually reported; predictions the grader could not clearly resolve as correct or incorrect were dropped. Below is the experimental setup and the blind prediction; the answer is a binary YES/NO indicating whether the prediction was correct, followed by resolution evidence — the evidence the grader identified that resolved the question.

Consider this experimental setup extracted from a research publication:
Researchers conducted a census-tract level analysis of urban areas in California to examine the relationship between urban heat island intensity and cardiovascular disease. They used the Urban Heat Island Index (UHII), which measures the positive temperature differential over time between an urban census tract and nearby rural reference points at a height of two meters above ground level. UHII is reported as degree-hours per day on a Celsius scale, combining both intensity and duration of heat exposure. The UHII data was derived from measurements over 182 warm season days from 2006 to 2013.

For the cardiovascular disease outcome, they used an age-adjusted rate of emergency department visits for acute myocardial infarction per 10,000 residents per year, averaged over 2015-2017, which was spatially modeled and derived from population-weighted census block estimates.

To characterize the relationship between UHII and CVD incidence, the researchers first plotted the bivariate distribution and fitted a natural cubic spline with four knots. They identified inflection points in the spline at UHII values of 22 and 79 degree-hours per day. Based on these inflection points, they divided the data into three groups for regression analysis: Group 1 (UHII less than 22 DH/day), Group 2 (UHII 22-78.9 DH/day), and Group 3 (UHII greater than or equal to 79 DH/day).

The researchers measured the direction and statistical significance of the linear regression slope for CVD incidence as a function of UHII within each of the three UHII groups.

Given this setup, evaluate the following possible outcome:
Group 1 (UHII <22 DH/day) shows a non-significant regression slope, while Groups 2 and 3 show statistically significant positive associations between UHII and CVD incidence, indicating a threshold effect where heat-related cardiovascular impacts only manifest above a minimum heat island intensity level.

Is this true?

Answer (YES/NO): NO